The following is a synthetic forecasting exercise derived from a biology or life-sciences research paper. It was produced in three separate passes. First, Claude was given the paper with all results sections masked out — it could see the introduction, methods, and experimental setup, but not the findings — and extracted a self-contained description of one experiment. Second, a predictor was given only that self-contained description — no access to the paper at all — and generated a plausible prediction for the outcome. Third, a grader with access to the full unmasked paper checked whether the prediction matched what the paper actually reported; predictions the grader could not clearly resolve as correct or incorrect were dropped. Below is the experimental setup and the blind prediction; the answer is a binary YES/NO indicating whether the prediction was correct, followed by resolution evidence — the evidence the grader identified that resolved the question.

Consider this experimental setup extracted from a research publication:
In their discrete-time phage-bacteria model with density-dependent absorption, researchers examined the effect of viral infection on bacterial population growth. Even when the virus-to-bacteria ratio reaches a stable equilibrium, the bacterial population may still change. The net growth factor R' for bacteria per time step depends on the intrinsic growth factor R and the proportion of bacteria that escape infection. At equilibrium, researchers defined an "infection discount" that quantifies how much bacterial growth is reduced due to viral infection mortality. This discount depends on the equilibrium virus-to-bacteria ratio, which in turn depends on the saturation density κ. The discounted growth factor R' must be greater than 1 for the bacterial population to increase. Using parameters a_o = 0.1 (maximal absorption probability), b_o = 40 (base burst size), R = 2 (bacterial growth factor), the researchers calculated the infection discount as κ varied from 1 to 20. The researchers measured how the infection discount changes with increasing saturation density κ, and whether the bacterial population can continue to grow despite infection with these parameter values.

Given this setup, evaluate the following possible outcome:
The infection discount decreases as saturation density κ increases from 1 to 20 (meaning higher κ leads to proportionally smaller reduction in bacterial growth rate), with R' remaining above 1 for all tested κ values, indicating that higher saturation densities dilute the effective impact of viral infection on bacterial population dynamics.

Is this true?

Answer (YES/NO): NO